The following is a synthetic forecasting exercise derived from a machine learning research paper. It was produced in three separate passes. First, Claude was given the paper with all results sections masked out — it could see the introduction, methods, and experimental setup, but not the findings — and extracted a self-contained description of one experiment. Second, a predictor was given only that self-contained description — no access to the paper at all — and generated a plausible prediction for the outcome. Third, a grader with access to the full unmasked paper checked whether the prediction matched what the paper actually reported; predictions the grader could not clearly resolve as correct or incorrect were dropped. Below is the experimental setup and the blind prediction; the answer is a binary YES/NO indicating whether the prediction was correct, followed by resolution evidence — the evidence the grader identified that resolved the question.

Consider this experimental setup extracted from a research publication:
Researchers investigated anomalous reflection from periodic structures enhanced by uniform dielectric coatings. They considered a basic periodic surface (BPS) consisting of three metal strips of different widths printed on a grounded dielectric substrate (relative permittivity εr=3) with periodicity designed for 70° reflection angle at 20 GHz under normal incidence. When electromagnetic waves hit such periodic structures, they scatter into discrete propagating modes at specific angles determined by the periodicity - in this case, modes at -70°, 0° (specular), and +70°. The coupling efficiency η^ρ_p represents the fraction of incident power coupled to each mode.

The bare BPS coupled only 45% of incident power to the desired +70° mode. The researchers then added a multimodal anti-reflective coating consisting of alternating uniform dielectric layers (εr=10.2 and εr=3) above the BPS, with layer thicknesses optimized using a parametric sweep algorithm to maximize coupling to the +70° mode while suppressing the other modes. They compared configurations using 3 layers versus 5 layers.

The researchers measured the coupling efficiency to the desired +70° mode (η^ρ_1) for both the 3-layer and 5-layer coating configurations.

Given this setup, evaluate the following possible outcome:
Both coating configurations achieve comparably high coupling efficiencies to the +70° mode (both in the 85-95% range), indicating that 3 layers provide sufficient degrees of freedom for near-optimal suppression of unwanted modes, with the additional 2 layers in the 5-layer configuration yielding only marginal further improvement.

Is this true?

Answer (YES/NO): NO